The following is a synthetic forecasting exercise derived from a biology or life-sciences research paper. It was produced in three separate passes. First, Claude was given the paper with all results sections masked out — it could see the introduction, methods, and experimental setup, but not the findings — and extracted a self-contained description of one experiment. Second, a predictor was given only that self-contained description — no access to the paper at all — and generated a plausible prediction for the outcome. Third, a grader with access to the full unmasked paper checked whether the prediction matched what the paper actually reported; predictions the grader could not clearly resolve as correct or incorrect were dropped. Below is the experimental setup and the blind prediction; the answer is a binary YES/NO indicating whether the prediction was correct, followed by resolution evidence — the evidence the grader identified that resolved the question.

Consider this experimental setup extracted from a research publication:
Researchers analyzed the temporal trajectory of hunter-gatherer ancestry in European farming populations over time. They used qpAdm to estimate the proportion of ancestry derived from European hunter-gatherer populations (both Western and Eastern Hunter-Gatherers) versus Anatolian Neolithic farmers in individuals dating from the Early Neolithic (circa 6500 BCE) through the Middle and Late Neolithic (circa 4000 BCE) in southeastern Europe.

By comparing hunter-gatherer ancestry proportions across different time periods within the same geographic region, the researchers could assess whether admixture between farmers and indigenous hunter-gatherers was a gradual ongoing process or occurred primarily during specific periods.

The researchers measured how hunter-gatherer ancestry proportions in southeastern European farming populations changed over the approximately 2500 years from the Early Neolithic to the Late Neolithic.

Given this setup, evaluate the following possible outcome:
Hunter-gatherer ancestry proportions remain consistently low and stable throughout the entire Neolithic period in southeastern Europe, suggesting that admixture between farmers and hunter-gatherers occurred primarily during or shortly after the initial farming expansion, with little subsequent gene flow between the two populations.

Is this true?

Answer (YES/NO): NO